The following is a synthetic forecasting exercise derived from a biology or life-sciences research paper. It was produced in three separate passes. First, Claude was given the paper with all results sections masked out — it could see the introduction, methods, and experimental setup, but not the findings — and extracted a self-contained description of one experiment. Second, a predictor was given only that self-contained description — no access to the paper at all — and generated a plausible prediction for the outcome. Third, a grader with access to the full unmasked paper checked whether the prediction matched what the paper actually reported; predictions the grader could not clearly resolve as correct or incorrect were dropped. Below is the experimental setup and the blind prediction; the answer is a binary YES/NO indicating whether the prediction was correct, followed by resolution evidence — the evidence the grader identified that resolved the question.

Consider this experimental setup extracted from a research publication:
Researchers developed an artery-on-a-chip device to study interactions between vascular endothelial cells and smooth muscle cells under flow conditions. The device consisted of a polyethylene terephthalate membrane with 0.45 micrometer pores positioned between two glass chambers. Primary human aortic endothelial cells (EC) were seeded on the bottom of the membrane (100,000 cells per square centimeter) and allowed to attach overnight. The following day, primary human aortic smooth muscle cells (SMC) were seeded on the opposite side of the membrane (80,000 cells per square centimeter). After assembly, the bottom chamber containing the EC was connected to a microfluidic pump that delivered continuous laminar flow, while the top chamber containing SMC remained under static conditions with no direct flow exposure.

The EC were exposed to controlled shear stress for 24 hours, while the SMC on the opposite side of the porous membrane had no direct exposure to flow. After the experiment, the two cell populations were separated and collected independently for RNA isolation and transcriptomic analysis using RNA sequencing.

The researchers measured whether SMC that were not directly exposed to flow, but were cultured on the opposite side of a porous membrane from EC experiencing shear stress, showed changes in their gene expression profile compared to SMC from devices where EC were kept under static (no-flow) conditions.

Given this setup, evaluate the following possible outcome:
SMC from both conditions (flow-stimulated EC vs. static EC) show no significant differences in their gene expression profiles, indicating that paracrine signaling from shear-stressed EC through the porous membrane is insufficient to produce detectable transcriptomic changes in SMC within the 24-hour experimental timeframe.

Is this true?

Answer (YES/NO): NO